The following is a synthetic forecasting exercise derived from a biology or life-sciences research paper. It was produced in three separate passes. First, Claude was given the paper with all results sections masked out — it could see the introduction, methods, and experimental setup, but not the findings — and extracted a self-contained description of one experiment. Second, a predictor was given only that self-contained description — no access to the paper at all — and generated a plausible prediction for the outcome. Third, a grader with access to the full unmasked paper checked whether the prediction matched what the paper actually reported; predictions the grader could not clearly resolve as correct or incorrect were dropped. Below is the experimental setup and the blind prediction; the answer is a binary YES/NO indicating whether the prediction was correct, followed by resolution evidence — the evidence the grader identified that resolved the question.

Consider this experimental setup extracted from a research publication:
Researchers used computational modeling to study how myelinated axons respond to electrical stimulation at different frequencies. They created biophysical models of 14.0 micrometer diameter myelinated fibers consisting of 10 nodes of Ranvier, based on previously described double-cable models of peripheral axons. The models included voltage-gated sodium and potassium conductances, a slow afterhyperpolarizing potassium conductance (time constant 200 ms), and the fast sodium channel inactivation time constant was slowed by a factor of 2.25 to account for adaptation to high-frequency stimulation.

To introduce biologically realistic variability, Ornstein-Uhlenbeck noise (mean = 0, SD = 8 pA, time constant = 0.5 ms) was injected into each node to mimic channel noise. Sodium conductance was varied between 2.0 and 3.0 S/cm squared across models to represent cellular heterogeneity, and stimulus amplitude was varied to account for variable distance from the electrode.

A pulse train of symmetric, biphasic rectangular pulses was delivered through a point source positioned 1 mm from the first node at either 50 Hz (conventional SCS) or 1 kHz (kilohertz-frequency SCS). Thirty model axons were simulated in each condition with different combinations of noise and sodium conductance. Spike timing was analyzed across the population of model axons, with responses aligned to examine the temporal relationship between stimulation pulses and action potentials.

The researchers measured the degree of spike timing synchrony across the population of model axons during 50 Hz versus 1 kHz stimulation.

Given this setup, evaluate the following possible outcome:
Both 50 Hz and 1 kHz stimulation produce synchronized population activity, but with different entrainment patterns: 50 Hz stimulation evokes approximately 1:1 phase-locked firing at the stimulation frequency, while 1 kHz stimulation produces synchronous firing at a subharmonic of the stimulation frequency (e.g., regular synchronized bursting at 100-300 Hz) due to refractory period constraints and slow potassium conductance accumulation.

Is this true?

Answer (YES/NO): NO